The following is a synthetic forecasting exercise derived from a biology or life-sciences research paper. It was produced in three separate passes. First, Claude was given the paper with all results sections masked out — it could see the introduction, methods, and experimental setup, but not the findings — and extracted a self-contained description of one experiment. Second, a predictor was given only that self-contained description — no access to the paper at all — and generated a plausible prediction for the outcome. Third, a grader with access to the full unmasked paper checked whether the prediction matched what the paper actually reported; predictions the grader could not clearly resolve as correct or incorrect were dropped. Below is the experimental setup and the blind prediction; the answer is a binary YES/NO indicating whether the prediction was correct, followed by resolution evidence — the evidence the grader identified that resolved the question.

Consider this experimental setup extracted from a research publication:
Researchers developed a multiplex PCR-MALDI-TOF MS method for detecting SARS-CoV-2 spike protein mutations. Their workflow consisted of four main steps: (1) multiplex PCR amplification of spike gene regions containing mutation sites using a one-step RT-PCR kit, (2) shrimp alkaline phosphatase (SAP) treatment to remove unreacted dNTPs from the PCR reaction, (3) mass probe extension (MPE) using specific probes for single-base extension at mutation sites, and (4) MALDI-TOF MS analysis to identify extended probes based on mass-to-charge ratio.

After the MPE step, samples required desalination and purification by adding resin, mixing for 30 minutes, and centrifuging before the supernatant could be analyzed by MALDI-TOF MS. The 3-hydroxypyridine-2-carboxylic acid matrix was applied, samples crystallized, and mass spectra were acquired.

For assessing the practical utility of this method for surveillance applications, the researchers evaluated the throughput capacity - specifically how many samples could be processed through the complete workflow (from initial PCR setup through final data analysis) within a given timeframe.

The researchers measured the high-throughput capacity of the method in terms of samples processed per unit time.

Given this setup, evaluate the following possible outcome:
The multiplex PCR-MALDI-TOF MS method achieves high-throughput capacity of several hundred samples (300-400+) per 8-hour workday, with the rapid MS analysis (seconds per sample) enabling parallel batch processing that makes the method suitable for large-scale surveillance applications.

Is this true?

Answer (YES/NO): NO